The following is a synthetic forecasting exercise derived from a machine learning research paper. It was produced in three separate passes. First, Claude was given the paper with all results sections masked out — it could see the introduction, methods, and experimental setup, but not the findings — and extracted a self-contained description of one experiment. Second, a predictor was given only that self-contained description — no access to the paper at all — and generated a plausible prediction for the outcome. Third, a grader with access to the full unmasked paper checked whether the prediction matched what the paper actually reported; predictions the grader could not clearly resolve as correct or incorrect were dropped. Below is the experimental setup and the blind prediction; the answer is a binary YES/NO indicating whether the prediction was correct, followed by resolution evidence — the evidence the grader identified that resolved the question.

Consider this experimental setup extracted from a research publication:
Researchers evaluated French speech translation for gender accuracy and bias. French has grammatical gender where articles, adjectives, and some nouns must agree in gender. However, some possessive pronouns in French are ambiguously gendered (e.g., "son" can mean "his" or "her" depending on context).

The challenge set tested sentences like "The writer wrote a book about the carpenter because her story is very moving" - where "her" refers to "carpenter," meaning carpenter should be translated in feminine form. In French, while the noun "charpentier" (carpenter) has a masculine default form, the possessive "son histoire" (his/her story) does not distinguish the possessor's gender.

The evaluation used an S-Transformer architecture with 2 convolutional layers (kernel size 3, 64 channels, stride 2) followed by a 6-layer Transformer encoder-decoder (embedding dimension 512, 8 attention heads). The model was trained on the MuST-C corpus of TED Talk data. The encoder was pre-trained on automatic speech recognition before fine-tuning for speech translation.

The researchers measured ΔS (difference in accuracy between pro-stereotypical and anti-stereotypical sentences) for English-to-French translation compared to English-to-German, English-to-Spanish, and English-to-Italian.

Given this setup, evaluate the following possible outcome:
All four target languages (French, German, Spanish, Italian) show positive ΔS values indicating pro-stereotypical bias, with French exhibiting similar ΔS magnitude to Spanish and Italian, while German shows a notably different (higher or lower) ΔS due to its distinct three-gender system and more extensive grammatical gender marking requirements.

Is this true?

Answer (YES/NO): NO